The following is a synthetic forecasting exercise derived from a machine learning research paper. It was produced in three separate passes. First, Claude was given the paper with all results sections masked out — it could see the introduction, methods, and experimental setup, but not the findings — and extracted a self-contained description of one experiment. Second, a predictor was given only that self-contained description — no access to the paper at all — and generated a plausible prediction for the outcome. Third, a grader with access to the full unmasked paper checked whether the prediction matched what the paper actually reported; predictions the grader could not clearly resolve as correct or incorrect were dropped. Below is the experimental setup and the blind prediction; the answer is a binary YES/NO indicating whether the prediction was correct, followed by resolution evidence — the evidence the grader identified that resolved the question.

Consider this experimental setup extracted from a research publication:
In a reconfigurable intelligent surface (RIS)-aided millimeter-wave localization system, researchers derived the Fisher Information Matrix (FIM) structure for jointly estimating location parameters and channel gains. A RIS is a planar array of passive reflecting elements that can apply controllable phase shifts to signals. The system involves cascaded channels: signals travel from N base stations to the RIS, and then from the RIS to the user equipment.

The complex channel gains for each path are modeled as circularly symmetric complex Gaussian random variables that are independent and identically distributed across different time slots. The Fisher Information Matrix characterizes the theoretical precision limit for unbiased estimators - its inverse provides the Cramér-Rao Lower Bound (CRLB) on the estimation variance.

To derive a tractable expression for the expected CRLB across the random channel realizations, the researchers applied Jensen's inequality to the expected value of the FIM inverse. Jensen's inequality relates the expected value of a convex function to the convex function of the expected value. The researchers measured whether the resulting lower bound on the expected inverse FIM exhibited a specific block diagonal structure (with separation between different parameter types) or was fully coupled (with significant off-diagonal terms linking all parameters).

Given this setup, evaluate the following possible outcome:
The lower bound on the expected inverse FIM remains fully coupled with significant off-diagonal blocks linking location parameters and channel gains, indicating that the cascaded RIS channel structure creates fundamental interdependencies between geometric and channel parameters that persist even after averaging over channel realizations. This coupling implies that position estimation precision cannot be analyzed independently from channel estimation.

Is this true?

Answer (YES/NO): NO